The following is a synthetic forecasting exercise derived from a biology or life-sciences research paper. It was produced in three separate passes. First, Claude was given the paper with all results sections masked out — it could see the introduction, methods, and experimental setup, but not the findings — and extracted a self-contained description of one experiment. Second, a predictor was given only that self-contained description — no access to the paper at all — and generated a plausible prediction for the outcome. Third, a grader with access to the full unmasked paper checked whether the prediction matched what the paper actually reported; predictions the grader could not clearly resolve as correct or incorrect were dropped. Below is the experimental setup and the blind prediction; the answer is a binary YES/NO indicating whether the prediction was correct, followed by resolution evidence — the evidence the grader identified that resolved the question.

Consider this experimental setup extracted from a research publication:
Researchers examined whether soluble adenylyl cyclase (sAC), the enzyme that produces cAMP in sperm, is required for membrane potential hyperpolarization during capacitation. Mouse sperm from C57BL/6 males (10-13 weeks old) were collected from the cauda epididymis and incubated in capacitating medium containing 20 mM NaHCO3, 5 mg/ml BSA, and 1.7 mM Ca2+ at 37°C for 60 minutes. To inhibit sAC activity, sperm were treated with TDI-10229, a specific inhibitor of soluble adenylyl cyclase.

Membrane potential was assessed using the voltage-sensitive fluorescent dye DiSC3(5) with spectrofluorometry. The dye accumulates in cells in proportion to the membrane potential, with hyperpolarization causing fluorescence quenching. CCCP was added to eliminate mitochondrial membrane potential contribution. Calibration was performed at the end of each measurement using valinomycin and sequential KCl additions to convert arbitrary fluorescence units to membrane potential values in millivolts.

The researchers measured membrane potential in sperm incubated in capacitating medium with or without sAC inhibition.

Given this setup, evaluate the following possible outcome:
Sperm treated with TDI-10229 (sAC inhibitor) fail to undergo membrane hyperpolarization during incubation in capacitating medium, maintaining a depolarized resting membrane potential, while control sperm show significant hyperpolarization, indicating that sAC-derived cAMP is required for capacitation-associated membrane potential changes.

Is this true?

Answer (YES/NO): YES